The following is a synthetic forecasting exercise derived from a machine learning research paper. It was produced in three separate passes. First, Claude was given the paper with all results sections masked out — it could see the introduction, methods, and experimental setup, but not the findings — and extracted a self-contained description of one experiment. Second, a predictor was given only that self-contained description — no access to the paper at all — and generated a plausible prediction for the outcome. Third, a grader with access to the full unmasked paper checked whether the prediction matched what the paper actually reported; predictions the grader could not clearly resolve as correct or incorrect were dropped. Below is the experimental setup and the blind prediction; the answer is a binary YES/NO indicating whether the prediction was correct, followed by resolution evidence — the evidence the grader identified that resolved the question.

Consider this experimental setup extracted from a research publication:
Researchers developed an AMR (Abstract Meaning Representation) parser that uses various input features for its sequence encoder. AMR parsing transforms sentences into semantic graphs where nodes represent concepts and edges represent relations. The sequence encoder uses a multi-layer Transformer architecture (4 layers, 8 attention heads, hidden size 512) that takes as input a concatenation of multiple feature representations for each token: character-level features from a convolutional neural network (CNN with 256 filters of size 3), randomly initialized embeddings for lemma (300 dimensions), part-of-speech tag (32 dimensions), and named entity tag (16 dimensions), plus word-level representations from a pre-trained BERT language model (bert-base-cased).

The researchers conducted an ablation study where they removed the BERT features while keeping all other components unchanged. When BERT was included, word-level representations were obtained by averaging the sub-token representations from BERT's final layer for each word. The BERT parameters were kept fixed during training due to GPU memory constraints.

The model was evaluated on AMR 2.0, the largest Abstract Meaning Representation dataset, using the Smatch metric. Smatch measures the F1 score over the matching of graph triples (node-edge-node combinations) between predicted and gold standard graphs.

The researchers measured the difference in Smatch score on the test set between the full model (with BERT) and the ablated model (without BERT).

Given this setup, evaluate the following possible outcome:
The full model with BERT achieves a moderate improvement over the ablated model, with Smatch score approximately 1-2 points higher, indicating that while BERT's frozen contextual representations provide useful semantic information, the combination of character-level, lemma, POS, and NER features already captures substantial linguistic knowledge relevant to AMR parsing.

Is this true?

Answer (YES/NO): NO